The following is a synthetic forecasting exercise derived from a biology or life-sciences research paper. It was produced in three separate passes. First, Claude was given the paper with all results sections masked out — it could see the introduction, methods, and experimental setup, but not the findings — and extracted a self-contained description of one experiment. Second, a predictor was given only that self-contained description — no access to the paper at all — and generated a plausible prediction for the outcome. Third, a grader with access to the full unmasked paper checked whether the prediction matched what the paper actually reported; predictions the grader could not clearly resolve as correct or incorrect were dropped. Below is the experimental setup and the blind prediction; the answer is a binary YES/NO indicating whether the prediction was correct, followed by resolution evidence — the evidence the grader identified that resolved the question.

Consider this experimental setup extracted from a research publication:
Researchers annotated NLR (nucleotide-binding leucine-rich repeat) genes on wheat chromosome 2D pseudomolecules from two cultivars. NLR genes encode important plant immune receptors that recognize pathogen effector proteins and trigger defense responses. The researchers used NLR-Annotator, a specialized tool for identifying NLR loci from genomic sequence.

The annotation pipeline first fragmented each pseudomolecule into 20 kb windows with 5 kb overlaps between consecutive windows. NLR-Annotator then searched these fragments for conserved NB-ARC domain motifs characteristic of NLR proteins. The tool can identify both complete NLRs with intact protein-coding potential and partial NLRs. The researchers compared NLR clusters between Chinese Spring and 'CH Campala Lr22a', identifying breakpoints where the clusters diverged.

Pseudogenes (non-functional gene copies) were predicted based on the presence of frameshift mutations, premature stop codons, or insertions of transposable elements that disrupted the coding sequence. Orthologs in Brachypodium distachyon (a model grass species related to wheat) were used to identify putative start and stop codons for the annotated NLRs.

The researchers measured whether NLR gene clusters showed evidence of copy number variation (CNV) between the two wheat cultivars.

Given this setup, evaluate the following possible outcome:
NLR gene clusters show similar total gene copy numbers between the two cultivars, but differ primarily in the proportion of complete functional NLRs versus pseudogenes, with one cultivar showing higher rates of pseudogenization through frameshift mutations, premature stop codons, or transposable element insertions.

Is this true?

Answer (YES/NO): NO